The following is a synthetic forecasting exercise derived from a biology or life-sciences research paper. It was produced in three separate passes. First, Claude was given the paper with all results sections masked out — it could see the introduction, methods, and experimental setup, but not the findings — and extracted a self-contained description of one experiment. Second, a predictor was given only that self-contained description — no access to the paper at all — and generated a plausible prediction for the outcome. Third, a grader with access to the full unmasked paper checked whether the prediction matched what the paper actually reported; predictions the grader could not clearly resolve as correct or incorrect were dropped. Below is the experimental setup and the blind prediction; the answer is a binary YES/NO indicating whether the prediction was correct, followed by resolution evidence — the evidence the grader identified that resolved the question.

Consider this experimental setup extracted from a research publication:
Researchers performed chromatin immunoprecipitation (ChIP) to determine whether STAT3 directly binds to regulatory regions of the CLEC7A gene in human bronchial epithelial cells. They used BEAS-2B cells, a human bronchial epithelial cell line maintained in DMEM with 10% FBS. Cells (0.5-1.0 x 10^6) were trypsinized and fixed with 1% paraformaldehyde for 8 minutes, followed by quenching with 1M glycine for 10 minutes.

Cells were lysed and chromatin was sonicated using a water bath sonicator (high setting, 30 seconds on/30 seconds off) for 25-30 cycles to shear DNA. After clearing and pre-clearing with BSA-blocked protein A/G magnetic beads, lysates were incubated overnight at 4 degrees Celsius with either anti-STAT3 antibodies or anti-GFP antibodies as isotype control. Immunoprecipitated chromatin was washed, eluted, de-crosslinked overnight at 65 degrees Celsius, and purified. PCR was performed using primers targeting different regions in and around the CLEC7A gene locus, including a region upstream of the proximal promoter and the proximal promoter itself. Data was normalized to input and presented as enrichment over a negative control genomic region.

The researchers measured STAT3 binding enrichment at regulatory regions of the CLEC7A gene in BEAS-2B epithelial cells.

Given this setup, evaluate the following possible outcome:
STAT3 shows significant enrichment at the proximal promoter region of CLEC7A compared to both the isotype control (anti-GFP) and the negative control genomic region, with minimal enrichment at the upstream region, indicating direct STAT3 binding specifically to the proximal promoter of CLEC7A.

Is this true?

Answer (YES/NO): NO